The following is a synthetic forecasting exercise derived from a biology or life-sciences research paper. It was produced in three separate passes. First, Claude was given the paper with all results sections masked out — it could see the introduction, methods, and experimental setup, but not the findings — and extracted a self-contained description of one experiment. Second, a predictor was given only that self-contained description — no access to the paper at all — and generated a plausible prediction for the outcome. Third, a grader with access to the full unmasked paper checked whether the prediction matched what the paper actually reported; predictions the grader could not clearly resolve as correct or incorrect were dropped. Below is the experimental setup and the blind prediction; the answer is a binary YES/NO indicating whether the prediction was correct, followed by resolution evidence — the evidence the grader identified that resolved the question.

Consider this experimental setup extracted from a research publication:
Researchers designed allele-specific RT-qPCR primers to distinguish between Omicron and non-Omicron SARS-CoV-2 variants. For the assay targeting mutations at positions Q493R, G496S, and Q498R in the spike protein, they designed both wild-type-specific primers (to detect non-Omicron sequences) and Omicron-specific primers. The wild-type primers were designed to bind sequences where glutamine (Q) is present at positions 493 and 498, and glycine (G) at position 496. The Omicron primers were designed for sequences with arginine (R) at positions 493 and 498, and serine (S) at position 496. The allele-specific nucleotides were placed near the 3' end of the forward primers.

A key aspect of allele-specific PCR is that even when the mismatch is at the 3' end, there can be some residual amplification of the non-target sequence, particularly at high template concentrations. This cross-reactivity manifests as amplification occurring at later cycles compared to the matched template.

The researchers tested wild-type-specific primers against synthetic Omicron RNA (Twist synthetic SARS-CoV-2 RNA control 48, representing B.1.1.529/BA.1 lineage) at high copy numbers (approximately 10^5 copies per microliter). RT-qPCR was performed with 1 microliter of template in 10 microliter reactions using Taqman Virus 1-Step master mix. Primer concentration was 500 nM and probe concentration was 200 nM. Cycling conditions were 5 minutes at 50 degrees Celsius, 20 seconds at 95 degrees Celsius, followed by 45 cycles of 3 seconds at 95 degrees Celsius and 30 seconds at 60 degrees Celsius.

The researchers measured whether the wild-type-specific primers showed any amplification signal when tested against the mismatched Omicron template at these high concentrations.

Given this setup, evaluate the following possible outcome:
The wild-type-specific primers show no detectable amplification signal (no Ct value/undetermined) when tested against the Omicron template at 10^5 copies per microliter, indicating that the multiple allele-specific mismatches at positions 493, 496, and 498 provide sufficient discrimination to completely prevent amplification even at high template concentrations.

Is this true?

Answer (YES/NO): NO